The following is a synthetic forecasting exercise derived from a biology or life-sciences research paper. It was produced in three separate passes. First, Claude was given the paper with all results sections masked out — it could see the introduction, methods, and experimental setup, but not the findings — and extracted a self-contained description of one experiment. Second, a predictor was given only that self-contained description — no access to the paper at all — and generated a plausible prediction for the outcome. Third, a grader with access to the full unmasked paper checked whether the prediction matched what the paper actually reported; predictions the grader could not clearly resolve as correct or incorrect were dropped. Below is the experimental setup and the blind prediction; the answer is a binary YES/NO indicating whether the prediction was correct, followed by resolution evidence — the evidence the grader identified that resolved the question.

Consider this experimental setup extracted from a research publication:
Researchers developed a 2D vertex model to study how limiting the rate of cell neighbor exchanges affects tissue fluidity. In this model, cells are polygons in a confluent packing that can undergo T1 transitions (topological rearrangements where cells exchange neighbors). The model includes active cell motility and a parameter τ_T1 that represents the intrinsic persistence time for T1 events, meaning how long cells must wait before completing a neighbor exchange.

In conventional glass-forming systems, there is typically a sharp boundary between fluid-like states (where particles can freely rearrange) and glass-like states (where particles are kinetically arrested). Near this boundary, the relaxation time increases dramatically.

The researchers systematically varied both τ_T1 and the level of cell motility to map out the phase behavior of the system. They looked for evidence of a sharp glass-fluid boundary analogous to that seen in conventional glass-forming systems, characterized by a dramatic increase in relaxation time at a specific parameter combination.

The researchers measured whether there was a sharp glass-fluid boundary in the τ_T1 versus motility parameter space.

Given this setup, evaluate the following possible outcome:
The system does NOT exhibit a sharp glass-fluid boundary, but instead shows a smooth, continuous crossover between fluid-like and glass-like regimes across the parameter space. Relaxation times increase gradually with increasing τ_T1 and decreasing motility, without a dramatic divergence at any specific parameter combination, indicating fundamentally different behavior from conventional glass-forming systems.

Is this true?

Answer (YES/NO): NO